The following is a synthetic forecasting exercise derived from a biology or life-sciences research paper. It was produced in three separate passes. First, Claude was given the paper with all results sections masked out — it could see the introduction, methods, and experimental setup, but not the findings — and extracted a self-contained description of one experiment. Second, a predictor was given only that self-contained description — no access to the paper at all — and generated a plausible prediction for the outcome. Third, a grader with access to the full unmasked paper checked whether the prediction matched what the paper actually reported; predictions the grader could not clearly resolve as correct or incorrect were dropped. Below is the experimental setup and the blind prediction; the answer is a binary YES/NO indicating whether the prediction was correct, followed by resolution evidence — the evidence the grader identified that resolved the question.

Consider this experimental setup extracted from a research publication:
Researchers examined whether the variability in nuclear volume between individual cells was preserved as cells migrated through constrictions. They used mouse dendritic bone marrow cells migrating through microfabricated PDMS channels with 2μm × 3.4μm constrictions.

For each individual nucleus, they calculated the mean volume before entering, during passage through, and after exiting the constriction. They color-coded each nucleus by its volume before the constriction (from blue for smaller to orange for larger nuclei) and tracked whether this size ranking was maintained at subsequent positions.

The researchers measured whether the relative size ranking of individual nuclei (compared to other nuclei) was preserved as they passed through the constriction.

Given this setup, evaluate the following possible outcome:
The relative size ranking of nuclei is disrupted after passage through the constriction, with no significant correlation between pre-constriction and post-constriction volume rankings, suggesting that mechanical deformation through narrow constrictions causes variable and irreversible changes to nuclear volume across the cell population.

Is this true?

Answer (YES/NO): NO